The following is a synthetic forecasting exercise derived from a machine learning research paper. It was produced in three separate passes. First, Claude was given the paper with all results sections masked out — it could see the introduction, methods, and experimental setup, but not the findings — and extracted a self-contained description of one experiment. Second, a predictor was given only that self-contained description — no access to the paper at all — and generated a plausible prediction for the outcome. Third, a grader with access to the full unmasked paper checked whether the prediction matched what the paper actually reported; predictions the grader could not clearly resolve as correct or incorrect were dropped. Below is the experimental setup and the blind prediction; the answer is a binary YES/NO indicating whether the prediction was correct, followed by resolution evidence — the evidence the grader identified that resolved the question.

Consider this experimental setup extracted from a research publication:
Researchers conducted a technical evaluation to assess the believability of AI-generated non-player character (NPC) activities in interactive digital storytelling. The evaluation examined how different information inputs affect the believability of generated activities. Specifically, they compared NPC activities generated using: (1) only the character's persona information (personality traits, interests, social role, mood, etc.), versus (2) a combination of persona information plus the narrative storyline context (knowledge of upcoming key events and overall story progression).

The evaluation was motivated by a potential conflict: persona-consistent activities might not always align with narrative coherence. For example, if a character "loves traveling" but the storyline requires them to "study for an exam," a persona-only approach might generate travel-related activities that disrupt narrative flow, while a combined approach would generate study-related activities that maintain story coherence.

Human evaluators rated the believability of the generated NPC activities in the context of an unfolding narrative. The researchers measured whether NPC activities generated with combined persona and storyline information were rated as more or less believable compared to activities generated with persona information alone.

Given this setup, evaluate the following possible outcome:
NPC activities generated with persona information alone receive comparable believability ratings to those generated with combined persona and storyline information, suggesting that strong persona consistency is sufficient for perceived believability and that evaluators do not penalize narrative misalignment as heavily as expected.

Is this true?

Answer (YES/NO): YES